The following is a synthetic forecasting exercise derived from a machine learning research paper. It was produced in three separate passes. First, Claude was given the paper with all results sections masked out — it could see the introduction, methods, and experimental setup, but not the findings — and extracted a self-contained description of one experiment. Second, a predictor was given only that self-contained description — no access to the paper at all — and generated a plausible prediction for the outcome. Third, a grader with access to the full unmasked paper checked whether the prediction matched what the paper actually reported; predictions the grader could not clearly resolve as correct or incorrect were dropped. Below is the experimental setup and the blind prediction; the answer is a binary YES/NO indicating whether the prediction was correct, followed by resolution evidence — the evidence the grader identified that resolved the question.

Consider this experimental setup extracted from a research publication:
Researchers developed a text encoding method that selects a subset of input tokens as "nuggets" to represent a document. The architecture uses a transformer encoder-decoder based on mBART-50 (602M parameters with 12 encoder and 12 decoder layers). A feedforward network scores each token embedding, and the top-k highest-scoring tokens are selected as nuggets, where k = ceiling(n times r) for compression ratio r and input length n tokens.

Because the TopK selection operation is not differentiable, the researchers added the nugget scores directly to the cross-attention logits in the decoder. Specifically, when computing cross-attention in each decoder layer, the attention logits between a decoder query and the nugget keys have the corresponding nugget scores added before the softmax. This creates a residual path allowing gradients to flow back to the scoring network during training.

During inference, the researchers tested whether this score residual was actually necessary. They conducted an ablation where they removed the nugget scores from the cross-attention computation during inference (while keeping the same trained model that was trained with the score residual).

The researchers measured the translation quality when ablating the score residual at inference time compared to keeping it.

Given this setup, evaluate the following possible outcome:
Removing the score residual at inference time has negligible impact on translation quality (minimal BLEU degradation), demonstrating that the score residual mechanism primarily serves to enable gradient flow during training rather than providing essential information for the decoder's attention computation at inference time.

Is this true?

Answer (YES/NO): YES